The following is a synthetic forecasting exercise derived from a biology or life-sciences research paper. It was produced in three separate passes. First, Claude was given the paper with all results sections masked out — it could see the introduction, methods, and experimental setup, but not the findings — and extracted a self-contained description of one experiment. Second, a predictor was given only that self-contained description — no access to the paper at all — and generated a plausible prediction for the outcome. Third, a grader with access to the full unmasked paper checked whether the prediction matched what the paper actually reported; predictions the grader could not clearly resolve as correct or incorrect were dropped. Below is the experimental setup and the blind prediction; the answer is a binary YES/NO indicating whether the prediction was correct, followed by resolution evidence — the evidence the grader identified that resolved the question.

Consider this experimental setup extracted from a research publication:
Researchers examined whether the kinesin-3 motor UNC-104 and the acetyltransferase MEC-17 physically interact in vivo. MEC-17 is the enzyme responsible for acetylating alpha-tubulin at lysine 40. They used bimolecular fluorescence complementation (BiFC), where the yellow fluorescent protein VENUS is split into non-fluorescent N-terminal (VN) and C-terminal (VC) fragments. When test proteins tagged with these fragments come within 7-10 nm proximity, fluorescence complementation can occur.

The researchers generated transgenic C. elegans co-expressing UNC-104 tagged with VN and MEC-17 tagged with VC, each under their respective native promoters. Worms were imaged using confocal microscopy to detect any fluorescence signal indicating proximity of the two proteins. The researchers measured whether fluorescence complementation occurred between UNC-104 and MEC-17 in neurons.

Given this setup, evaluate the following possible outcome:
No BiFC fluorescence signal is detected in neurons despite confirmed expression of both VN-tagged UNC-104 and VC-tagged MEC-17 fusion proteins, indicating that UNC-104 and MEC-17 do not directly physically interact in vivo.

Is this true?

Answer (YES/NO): NO